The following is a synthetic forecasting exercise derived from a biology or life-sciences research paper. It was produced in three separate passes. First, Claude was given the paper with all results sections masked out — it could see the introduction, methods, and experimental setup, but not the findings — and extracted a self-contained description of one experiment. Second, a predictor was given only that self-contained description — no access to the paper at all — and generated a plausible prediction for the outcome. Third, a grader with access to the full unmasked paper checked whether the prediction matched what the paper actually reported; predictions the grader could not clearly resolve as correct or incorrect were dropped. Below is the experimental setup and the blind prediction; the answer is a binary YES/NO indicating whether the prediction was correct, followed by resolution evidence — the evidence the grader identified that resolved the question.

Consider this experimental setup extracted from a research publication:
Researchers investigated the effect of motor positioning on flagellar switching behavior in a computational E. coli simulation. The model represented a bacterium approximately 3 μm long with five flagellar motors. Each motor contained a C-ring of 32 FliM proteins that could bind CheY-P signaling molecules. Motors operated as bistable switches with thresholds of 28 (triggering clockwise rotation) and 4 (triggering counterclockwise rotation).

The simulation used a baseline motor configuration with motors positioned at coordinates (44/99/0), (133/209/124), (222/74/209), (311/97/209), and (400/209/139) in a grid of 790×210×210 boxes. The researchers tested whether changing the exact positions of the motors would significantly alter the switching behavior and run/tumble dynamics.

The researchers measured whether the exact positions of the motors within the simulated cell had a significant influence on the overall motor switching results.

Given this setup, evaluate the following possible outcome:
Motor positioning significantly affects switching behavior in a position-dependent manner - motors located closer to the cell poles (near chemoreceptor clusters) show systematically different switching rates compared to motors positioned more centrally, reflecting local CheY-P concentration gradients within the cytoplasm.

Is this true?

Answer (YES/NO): NO